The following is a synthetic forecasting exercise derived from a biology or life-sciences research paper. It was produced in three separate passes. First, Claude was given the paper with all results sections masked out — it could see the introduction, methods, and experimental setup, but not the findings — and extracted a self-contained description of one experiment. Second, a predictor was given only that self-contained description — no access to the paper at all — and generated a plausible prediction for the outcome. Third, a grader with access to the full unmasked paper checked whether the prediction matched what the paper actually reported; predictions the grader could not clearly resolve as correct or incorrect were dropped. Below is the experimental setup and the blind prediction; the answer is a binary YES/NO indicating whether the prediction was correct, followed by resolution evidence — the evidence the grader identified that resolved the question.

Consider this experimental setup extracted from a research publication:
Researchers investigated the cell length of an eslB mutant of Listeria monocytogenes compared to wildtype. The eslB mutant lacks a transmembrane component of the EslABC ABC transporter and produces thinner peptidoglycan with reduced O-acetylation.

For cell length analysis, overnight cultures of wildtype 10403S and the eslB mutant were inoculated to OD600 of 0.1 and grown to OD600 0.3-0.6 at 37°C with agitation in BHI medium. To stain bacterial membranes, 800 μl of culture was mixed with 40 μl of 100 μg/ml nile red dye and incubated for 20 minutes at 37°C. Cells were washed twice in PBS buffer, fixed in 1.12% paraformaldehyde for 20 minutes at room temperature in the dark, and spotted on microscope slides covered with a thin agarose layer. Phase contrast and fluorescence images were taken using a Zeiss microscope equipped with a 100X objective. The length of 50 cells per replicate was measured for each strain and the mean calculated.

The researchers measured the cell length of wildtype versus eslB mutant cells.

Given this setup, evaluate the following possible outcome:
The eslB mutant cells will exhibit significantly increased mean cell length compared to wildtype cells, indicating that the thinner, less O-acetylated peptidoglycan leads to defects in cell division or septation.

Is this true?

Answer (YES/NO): YES